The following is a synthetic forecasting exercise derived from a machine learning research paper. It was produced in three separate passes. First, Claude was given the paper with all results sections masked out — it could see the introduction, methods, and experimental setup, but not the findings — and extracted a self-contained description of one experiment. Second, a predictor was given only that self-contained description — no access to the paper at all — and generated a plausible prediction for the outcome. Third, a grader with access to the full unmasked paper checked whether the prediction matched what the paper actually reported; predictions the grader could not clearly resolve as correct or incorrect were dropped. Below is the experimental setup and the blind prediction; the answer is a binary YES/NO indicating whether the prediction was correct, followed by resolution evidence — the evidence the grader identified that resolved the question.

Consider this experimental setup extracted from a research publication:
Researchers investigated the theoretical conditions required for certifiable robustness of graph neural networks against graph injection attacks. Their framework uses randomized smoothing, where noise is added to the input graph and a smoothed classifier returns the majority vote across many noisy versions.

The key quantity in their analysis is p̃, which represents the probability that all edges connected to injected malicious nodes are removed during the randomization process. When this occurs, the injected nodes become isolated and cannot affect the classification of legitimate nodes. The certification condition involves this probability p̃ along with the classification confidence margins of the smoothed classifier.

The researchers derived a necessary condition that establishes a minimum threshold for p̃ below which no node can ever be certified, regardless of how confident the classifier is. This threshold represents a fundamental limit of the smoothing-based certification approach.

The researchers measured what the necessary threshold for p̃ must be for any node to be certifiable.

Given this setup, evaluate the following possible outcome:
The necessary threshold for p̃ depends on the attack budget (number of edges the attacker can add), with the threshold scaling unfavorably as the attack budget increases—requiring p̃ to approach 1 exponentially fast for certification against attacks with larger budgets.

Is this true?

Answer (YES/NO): NO